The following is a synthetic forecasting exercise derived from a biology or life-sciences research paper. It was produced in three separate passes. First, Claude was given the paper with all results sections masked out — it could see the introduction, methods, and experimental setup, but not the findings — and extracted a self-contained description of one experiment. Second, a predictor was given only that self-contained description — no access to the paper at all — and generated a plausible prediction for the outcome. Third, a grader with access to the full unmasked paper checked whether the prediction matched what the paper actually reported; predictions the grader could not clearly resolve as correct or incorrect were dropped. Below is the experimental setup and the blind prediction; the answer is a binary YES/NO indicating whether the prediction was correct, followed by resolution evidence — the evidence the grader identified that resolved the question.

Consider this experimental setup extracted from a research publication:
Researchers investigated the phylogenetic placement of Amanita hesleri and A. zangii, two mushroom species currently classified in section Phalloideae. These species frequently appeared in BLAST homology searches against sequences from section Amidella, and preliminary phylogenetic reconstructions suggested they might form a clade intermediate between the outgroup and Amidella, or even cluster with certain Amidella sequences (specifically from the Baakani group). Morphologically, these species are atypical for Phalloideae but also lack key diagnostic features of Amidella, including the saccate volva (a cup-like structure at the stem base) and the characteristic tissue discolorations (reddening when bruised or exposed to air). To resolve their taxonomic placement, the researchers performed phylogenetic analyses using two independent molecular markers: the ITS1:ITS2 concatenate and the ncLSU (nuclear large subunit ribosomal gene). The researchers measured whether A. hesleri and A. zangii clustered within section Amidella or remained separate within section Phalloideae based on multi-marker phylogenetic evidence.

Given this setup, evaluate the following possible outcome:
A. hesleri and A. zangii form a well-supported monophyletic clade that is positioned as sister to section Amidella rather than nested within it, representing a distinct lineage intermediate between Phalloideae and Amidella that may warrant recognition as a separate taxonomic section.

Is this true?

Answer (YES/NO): NO